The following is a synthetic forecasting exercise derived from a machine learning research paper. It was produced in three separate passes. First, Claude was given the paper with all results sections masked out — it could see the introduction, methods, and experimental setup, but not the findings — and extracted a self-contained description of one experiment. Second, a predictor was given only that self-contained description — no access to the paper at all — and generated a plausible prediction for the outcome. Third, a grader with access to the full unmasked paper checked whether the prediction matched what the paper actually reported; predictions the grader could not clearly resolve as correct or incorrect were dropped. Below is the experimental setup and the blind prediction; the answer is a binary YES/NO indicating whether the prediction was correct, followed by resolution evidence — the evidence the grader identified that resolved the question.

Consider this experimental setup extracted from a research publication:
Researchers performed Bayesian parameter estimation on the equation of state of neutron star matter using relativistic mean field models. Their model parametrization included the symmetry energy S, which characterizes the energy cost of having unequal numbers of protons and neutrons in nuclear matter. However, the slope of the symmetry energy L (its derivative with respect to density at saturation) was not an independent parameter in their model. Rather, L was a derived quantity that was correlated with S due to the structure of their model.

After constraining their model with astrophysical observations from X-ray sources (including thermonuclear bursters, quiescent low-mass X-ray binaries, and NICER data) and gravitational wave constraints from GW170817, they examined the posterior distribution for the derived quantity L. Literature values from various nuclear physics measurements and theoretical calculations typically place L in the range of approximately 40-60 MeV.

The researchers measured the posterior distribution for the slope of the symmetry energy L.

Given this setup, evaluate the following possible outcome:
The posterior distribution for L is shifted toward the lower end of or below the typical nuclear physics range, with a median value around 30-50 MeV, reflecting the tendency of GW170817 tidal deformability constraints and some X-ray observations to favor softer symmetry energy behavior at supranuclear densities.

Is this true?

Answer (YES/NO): NO